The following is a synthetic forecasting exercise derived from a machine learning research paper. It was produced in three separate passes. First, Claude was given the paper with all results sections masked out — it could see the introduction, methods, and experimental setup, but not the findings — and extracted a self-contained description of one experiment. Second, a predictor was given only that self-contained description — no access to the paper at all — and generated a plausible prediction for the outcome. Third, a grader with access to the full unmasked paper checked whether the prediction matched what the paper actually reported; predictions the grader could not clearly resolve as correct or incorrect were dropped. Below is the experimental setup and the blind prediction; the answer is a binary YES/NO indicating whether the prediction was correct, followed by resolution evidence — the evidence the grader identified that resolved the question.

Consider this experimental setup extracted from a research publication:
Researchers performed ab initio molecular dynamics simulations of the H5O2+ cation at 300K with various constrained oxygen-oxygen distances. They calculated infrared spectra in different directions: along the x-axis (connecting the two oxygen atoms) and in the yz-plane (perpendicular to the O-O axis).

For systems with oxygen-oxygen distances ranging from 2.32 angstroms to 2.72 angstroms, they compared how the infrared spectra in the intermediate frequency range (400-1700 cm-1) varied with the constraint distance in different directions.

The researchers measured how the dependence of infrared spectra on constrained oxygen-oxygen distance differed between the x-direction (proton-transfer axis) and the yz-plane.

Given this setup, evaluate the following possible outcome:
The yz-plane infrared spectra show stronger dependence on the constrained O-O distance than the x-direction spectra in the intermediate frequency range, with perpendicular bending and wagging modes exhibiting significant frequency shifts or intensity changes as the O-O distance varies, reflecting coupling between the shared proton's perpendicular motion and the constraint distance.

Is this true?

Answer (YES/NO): NO